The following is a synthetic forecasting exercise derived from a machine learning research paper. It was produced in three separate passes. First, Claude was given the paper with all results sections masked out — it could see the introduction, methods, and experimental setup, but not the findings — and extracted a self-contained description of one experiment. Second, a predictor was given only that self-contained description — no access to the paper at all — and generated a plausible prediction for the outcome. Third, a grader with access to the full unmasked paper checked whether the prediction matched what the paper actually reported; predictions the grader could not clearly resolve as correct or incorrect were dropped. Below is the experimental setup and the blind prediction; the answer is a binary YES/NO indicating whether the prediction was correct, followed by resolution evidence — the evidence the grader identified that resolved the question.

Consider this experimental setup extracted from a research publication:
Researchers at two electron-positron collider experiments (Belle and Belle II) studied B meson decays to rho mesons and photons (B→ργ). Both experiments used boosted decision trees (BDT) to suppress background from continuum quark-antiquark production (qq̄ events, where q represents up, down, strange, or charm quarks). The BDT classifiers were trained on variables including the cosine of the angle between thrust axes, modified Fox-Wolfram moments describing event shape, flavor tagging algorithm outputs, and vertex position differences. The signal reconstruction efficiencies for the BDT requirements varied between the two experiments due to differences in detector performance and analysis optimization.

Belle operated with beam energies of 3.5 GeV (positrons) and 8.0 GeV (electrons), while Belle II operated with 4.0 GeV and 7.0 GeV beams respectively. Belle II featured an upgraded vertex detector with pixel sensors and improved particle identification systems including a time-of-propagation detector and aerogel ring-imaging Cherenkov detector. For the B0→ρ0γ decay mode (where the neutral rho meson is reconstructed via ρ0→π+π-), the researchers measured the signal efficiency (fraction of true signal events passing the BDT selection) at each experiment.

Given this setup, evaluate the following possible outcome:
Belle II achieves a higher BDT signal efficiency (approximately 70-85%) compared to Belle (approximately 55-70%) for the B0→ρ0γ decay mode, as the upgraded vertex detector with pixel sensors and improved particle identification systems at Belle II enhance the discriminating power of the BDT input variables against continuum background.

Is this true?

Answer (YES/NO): NO